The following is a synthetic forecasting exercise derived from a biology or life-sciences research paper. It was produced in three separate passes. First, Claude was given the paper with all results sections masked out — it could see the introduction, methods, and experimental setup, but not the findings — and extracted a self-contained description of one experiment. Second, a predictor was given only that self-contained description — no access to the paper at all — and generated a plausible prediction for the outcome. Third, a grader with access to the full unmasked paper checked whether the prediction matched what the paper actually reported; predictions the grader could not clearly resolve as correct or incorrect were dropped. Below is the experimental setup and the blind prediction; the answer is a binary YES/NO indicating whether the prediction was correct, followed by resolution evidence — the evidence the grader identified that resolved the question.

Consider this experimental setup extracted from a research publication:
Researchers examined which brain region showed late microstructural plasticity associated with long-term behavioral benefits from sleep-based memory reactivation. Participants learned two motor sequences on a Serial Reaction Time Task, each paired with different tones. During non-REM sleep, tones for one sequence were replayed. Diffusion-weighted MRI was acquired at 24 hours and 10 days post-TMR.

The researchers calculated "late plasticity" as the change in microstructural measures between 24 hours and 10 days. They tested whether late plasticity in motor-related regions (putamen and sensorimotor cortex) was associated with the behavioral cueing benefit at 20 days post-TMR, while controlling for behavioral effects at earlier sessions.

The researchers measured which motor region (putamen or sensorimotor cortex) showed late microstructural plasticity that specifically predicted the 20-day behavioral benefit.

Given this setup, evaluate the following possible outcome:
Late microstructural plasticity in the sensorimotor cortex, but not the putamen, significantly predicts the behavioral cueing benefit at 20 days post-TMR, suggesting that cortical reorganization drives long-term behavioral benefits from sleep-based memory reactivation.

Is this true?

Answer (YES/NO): YES